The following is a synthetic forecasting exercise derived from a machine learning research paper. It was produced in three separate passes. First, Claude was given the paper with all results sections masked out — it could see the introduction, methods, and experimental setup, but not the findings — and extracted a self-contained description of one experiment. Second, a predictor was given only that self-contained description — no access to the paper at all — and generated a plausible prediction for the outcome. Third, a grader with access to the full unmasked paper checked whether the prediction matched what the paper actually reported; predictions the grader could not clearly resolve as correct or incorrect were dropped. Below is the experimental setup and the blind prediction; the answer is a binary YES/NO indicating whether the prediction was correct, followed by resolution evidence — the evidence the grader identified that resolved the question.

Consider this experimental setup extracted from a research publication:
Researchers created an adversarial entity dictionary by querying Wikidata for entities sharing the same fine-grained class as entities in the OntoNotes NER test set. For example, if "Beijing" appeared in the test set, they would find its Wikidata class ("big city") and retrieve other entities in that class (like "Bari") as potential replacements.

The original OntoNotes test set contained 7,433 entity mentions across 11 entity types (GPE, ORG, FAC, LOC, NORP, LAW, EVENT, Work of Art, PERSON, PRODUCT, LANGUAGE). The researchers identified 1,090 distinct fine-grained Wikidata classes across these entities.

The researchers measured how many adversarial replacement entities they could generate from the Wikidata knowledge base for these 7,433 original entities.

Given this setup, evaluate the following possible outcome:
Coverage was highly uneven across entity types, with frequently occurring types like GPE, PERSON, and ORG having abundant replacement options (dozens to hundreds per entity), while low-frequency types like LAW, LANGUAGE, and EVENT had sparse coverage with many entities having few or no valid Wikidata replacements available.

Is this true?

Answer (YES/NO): NO